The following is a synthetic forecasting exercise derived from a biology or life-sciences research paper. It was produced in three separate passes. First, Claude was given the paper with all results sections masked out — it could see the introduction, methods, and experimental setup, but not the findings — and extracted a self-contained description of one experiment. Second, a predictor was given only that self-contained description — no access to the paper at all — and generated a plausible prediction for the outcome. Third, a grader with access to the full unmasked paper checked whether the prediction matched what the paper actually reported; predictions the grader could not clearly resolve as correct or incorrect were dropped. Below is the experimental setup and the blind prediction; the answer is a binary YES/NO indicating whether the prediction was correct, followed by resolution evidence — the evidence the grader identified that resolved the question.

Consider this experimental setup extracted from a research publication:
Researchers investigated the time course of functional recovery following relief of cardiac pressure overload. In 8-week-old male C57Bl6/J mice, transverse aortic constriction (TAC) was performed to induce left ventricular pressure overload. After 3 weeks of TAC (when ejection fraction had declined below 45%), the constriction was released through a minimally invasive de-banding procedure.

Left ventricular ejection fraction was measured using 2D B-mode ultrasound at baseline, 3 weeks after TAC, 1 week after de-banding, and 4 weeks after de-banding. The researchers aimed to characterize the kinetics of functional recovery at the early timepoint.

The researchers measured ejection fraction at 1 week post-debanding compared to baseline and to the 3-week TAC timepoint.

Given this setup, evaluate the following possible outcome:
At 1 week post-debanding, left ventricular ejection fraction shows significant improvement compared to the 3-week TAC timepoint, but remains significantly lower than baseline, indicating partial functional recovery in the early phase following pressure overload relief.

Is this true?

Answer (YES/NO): NO